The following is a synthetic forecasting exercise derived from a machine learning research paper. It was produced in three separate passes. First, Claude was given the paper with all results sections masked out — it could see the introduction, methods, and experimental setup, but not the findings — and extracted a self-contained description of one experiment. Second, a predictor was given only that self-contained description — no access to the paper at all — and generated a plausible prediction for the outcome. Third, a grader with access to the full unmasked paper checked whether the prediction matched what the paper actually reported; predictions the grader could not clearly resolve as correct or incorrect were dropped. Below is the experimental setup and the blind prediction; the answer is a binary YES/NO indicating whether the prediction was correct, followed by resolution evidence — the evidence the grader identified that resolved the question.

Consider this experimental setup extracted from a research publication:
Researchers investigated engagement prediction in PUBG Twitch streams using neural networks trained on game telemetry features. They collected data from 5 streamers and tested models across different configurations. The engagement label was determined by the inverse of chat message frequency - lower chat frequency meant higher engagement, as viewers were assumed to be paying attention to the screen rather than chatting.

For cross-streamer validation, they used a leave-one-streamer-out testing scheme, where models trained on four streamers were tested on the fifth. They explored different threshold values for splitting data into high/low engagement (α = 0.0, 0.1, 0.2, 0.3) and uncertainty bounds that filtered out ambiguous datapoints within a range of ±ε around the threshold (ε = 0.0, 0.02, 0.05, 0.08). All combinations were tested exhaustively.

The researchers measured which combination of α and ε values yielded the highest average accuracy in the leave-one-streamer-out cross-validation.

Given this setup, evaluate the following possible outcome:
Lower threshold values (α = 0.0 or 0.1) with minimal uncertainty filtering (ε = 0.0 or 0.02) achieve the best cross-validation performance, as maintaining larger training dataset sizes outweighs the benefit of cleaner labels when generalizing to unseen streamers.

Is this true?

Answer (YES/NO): NO